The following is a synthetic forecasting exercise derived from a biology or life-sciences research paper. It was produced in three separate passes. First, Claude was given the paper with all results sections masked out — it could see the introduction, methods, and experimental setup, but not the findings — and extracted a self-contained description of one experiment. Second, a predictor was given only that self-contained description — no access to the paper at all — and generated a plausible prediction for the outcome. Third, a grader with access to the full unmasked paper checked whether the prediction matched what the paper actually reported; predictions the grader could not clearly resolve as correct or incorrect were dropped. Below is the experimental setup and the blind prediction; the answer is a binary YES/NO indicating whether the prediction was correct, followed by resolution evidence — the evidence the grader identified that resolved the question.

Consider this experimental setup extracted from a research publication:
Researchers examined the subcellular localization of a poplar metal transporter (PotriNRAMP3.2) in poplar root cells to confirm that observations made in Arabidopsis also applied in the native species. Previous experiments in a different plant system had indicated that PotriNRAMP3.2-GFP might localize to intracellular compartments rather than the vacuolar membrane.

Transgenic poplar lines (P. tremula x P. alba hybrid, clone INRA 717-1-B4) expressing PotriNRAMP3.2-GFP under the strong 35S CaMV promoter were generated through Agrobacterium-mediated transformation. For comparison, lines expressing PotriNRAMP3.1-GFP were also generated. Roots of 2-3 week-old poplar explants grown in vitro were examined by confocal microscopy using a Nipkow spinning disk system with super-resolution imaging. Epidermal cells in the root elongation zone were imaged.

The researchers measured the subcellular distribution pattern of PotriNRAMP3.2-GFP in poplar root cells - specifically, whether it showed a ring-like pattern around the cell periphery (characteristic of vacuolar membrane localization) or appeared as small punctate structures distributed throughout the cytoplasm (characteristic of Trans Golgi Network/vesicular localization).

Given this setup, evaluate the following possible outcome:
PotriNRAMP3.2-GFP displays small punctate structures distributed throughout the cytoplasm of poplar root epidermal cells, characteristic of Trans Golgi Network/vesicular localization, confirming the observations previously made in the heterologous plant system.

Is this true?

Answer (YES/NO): NO